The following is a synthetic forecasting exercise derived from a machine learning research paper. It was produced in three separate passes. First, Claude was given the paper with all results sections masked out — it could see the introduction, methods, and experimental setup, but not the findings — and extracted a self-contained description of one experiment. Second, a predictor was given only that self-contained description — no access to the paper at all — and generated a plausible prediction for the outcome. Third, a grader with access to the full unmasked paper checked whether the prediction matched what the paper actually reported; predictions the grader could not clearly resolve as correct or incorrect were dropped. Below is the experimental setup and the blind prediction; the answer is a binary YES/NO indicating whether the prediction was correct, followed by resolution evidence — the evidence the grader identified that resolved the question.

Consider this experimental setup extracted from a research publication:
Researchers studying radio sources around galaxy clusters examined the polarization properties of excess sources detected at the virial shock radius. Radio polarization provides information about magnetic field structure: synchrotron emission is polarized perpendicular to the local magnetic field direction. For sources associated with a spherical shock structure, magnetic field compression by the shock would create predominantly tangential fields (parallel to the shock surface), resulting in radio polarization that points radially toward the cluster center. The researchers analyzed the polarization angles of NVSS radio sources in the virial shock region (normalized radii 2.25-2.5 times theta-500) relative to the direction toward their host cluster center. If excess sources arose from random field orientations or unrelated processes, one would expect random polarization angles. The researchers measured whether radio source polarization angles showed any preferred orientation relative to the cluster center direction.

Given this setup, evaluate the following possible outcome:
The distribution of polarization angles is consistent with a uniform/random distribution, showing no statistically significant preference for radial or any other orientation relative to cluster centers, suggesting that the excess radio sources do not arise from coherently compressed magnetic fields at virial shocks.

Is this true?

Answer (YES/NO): NO